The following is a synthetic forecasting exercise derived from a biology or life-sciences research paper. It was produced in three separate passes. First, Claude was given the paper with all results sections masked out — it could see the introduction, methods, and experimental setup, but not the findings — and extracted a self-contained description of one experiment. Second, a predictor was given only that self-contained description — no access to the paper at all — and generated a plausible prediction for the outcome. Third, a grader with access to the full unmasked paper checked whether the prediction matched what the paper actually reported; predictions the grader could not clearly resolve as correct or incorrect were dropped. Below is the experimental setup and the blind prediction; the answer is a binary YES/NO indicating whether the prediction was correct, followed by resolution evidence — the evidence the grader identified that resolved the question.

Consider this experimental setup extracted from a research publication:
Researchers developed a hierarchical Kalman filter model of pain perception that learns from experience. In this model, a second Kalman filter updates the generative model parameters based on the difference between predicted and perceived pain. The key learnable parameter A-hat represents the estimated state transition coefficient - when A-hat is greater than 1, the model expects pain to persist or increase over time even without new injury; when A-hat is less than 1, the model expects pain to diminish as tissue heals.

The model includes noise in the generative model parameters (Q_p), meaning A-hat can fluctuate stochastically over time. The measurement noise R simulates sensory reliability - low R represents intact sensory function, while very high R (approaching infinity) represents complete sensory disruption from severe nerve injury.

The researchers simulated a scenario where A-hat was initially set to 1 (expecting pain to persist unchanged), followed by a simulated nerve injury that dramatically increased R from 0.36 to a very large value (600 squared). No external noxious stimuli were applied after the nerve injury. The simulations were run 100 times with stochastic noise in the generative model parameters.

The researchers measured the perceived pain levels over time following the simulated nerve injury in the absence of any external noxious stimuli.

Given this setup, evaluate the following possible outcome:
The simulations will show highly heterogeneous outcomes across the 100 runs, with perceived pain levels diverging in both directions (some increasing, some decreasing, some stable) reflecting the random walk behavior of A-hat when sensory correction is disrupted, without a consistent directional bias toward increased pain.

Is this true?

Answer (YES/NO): YES